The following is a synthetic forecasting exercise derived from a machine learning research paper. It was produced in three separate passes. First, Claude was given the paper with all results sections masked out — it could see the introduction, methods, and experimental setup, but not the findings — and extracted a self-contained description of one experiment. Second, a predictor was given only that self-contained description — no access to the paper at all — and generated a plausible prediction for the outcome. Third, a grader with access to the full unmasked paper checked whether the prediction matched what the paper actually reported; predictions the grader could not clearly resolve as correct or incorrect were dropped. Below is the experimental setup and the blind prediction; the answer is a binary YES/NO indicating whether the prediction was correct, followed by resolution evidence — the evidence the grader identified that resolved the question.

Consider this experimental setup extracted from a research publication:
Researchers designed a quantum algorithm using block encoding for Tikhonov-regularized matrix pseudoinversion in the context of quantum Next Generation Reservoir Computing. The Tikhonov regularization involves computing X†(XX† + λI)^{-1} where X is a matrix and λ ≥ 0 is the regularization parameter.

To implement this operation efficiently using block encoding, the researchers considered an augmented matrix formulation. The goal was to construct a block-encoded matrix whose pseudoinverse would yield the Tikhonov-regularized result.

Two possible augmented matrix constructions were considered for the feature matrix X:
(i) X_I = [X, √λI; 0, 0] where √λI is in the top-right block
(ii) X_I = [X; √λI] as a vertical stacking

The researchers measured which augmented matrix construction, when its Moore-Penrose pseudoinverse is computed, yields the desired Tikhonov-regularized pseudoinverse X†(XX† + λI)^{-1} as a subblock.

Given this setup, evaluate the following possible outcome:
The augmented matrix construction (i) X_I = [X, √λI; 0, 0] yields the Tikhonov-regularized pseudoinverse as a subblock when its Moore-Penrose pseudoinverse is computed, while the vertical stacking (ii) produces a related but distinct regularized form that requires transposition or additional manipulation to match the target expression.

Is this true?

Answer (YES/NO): YES